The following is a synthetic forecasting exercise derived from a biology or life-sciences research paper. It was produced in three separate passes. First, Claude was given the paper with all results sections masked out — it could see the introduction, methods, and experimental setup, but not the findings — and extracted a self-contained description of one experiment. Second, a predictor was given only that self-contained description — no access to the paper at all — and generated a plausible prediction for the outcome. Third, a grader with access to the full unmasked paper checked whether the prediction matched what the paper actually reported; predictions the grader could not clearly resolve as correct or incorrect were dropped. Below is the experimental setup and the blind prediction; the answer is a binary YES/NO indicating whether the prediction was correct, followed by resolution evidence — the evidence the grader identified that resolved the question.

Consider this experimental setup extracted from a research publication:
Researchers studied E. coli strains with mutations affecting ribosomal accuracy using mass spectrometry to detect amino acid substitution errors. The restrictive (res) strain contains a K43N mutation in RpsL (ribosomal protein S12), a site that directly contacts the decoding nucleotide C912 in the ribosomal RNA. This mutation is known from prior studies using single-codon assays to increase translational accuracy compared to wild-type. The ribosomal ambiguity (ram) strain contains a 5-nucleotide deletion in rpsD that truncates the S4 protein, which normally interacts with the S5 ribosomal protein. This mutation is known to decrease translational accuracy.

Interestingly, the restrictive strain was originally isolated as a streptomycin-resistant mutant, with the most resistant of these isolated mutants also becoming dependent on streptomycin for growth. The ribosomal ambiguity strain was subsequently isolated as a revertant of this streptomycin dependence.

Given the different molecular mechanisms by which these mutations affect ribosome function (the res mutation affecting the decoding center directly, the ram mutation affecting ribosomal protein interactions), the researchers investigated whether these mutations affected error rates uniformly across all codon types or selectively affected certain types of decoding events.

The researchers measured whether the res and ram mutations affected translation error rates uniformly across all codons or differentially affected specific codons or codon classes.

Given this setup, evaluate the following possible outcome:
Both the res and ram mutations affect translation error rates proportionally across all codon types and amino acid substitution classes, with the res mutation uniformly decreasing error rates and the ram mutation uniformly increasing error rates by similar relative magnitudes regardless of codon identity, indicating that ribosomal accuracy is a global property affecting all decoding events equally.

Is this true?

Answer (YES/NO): NO